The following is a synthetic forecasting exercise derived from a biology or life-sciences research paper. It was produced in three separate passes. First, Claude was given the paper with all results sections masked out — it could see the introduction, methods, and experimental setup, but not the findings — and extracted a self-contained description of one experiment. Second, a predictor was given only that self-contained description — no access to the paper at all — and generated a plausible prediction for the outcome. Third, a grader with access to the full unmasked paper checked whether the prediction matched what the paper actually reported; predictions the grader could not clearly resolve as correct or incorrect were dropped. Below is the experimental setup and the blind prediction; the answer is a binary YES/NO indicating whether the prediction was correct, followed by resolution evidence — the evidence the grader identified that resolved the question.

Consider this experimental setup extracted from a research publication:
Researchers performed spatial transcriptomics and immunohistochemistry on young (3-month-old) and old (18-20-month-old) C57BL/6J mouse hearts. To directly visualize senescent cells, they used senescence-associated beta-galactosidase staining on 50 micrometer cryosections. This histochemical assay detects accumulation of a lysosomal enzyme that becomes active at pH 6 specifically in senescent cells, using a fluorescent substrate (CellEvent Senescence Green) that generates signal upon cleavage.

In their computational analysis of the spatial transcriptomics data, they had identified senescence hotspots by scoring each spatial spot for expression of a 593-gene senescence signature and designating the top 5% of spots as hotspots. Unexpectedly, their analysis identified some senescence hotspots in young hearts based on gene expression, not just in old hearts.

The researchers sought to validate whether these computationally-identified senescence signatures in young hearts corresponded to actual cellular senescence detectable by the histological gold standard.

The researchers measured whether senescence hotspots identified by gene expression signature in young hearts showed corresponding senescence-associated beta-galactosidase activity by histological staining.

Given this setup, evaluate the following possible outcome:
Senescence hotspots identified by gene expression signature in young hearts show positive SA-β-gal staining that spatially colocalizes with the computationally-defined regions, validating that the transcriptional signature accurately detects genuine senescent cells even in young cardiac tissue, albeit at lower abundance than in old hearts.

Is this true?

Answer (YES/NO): NO